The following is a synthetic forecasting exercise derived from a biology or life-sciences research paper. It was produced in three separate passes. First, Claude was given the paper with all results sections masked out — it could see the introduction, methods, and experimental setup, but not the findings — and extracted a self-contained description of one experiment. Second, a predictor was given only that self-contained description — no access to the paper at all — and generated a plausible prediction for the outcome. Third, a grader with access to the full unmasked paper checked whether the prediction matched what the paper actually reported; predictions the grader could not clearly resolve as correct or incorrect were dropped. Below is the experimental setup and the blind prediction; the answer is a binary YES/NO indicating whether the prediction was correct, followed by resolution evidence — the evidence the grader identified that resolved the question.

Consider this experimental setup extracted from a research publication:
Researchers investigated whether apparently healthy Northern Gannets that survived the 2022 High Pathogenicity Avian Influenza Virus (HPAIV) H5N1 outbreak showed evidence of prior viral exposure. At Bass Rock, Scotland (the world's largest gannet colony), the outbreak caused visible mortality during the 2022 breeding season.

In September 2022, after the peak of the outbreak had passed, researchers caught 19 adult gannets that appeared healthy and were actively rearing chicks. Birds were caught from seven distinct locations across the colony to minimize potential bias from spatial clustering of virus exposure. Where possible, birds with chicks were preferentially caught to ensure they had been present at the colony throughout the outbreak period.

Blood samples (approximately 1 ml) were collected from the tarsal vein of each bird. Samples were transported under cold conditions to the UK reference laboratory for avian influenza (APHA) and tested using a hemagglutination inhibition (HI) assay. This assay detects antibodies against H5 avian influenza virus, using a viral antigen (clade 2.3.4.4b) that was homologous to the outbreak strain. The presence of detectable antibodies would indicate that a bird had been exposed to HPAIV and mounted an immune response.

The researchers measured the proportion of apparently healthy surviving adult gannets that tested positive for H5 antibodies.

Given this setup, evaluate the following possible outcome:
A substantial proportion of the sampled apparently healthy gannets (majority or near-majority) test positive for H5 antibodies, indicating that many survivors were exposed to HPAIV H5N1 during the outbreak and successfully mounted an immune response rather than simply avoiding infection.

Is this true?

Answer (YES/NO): YES